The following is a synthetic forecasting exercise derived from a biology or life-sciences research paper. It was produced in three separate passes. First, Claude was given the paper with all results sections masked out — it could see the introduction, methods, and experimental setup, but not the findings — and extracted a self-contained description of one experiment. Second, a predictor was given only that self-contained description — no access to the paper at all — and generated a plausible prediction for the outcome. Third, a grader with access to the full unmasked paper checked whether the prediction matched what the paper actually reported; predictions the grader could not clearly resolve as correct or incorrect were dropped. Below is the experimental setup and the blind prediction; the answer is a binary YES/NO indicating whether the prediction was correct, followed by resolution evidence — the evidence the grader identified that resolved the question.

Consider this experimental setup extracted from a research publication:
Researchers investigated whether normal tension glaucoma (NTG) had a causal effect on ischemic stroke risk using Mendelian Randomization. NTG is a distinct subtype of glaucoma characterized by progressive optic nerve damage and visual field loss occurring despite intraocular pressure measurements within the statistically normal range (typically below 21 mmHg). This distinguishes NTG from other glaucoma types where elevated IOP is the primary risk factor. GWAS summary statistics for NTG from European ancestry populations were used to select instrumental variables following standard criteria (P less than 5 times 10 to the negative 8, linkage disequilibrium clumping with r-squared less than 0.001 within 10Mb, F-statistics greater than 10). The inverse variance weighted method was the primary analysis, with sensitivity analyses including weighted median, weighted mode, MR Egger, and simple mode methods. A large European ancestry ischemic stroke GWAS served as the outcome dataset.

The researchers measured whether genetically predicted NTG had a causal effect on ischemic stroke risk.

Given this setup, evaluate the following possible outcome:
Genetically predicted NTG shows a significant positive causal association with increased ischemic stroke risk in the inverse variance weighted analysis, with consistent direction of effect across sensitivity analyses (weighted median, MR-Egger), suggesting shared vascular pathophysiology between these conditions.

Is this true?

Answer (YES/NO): NO